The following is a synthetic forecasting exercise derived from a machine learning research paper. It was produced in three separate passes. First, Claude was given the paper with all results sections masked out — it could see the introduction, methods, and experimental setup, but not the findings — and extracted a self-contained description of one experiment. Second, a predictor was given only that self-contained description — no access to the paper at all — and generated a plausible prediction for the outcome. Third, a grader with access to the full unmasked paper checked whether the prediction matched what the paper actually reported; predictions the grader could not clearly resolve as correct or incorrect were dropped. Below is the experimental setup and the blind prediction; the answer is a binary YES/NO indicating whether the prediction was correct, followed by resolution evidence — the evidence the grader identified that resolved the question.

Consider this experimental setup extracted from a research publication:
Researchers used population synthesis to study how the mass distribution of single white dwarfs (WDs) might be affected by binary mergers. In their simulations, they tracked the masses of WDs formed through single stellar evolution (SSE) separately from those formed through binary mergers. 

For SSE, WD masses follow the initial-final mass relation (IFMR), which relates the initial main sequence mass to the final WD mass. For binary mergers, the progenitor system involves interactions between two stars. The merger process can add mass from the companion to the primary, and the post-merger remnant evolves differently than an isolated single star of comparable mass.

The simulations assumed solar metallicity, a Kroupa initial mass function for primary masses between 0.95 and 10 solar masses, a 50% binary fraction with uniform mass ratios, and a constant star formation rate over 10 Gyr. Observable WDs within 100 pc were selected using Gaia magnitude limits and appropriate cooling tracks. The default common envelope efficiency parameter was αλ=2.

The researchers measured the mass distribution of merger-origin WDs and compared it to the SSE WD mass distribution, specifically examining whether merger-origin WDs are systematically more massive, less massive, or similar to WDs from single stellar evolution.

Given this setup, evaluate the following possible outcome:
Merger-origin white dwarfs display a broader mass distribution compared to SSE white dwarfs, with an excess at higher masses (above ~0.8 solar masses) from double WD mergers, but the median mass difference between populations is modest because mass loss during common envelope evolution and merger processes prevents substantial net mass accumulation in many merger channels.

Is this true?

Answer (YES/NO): NO